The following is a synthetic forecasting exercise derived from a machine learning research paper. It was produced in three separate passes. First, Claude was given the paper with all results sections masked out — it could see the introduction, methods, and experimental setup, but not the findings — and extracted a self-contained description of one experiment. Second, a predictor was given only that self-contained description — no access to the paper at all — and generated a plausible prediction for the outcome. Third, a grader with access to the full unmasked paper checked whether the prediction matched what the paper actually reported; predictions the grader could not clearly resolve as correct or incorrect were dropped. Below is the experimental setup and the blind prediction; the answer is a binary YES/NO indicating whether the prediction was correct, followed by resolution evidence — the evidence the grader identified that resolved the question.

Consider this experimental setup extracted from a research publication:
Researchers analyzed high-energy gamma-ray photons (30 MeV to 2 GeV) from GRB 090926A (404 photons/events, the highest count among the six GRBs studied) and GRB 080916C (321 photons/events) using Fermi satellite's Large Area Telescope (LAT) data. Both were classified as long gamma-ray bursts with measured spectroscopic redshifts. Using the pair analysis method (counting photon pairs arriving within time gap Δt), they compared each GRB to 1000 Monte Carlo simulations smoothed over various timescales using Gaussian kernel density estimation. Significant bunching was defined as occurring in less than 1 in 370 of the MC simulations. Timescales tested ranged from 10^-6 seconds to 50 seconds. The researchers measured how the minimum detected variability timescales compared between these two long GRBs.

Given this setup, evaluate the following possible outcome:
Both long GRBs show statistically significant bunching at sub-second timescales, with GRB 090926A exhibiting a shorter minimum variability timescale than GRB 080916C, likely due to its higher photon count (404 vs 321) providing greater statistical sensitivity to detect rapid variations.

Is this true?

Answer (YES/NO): NO